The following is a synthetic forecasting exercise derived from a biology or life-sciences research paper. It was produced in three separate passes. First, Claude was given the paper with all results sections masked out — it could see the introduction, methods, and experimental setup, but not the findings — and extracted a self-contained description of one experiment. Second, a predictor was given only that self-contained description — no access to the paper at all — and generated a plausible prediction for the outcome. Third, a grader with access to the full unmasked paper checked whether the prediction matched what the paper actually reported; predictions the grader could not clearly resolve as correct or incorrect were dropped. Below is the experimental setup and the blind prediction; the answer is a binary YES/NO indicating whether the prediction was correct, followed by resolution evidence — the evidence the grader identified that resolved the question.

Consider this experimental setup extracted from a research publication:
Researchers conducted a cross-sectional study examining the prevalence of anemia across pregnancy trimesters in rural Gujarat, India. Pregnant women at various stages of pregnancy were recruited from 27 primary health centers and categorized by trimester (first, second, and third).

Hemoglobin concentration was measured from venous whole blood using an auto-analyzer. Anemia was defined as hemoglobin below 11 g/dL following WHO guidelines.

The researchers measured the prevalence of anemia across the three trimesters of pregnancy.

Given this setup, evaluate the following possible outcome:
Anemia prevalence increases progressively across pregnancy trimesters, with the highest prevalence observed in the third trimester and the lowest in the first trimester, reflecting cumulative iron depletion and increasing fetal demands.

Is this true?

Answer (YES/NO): NO